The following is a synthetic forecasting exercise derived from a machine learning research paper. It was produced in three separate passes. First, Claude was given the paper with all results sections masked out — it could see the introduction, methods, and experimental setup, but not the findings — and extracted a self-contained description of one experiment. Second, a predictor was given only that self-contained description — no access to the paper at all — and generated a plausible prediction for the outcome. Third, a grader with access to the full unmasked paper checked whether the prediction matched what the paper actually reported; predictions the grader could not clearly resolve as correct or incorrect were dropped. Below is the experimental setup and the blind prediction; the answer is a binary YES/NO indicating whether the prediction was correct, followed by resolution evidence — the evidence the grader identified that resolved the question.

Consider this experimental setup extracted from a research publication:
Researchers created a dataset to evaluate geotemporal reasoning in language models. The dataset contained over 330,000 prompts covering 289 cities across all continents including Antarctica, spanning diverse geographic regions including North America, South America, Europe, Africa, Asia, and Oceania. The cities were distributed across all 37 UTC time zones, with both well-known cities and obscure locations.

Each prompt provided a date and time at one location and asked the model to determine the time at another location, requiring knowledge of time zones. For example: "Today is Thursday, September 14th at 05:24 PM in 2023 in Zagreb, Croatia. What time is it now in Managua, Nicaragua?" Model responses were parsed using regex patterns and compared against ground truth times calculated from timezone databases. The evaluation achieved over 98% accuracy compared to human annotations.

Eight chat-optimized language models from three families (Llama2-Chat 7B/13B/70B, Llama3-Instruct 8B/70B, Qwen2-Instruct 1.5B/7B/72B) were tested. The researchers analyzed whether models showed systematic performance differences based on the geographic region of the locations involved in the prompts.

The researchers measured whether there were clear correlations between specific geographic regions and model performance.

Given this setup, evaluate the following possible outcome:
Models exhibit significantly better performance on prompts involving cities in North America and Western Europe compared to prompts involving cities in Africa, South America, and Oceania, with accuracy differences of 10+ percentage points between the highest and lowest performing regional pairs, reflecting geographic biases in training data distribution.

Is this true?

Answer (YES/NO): NO